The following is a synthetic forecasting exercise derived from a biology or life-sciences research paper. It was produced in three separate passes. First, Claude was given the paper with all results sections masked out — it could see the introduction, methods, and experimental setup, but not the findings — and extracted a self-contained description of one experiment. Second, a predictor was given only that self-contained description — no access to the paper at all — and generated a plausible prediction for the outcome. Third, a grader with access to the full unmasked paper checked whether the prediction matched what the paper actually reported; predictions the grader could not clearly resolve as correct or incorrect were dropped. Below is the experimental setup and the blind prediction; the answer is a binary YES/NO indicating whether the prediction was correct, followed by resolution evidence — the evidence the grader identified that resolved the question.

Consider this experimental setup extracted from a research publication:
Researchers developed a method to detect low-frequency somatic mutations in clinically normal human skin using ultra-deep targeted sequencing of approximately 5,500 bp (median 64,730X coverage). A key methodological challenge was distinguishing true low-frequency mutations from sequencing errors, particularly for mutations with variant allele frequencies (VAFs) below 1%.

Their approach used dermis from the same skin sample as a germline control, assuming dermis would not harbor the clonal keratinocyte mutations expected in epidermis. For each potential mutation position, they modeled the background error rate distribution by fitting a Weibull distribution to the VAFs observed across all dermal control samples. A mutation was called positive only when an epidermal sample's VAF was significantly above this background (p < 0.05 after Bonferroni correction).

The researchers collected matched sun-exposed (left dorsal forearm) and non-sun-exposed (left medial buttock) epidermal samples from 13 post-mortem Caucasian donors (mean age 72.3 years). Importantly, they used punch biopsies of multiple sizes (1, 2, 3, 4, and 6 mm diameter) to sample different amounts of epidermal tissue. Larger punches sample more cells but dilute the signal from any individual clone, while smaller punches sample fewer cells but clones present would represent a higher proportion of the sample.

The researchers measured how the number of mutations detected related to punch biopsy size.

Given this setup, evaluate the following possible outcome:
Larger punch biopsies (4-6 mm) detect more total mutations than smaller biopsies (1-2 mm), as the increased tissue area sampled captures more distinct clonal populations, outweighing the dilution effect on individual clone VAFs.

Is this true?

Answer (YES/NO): NO